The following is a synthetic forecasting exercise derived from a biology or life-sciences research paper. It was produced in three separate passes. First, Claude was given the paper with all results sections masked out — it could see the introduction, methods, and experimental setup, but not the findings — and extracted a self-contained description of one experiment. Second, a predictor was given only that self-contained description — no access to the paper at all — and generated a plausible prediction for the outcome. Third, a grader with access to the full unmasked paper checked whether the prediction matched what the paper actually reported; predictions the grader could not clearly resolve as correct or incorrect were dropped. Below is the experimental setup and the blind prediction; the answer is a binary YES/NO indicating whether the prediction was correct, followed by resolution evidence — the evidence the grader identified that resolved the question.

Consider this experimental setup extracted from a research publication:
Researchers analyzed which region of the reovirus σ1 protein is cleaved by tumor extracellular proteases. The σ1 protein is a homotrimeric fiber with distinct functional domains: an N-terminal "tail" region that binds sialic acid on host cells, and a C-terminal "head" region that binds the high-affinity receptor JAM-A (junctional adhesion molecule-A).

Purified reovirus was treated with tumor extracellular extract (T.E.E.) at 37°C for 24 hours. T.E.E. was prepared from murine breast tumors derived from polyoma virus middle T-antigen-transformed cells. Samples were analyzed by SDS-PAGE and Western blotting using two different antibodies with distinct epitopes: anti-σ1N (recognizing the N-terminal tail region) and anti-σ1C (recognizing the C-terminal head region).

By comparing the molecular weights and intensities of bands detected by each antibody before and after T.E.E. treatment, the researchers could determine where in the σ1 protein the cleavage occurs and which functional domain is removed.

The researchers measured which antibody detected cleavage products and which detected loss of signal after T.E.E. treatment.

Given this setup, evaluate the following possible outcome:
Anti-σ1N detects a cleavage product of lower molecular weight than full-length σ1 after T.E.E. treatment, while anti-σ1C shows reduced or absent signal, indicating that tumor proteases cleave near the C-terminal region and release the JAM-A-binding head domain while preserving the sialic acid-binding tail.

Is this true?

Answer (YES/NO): NO